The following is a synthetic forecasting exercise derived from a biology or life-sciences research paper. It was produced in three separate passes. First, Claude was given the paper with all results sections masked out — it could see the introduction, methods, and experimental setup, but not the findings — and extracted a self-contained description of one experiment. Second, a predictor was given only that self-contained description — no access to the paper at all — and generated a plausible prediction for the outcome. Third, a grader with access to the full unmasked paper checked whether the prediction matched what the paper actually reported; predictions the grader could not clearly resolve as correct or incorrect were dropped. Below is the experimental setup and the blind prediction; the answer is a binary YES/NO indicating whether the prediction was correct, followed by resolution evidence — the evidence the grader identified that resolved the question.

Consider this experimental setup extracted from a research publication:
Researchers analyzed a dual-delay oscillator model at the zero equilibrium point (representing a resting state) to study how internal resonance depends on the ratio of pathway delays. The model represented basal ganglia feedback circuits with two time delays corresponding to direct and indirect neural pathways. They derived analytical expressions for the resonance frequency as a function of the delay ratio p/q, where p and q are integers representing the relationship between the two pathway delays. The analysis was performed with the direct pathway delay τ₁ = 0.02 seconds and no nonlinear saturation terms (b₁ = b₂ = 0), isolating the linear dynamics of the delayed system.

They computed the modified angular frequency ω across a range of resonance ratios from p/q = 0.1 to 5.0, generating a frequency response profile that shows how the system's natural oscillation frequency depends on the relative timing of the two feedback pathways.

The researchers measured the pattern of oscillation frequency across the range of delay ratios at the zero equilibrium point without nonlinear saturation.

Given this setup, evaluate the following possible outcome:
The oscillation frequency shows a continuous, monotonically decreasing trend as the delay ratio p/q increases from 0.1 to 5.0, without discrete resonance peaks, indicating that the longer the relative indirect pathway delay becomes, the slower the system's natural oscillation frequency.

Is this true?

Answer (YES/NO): NO